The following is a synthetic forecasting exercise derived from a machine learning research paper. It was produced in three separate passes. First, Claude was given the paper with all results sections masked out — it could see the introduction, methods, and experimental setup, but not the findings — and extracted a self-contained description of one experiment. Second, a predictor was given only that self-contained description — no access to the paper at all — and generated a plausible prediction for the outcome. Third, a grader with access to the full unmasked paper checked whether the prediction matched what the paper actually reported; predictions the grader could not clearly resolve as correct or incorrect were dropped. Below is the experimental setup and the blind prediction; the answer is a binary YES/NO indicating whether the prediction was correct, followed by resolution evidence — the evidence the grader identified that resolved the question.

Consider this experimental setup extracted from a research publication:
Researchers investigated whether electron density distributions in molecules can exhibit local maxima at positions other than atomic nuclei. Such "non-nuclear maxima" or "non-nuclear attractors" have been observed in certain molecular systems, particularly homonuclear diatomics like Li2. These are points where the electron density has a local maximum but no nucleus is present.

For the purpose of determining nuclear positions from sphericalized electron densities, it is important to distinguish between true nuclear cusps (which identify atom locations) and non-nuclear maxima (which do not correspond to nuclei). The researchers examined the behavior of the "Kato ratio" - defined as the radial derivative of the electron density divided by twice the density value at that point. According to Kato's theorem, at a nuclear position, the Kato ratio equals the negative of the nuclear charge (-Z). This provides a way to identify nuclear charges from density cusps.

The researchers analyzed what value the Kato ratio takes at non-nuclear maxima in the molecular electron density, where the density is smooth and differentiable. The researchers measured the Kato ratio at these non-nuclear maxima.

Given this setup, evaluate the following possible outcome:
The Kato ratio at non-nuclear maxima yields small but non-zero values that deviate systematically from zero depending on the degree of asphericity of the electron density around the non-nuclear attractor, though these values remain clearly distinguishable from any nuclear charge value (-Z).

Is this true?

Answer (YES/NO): NO